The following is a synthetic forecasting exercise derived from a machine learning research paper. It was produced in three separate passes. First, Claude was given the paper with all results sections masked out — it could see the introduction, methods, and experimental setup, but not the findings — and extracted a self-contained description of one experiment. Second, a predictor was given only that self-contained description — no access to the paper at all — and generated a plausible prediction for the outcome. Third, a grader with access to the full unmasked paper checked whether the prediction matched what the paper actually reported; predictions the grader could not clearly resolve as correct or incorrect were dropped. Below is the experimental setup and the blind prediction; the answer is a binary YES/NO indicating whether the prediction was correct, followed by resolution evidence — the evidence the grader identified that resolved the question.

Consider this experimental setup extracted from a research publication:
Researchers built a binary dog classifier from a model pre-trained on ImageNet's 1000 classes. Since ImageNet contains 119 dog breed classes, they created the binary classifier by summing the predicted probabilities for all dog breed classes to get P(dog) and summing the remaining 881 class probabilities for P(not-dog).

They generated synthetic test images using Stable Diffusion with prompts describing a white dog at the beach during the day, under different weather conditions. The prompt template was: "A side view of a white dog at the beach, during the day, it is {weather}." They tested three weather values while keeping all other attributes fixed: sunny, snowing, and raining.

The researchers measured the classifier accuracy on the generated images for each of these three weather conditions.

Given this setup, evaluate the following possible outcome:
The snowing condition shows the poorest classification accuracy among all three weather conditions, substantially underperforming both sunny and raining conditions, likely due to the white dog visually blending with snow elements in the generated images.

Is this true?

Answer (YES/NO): NO